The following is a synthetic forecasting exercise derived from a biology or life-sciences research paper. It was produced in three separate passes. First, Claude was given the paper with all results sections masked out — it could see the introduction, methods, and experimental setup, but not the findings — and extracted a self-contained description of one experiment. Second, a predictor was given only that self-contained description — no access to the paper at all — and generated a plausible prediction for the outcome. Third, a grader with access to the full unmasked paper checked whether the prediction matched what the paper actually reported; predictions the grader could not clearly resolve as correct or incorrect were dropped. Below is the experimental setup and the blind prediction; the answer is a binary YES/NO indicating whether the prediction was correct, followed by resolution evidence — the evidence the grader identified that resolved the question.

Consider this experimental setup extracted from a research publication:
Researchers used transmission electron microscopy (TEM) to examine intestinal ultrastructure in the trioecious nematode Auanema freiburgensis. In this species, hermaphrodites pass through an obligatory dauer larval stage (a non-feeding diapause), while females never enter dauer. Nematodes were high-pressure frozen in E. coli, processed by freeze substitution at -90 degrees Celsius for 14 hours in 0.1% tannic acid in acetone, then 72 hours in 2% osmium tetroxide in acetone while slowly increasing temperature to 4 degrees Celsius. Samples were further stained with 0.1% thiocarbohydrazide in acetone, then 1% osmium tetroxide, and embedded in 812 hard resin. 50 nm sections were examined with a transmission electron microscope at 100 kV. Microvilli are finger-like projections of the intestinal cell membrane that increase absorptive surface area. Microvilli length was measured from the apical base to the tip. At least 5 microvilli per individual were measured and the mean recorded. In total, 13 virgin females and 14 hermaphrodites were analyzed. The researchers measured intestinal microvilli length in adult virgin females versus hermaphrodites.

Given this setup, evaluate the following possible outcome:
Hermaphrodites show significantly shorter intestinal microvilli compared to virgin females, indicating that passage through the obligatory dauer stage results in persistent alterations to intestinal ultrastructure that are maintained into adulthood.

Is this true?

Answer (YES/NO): NO